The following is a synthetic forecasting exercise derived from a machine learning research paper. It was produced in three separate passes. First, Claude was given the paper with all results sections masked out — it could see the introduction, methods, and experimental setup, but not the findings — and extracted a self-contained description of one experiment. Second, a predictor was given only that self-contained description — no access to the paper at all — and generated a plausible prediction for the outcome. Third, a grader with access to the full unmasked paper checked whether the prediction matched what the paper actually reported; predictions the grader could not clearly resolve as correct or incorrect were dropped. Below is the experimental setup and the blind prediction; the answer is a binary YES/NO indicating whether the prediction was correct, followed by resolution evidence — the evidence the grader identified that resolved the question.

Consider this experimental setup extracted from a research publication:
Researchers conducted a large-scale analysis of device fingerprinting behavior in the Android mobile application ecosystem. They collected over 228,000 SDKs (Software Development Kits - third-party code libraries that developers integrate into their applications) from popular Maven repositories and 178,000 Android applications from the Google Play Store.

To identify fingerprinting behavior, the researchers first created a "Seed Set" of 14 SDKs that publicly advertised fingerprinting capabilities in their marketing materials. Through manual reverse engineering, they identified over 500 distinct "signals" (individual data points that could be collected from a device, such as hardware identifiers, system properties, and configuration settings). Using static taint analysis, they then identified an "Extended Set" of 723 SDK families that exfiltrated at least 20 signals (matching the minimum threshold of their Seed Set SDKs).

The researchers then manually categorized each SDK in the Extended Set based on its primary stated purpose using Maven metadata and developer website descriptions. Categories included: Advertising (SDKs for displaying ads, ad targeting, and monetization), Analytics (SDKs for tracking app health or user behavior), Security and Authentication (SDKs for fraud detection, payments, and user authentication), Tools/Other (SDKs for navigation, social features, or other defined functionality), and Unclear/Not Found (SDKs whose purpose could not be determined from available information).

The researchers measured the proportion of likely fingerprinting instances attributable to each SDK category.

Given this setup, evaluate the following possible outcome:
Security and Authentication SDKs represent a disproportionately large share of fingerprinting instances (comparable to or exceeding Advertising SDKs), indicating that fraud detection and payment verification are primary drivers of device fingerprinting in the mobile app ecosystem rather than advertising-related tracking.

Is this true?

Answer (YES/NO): NO